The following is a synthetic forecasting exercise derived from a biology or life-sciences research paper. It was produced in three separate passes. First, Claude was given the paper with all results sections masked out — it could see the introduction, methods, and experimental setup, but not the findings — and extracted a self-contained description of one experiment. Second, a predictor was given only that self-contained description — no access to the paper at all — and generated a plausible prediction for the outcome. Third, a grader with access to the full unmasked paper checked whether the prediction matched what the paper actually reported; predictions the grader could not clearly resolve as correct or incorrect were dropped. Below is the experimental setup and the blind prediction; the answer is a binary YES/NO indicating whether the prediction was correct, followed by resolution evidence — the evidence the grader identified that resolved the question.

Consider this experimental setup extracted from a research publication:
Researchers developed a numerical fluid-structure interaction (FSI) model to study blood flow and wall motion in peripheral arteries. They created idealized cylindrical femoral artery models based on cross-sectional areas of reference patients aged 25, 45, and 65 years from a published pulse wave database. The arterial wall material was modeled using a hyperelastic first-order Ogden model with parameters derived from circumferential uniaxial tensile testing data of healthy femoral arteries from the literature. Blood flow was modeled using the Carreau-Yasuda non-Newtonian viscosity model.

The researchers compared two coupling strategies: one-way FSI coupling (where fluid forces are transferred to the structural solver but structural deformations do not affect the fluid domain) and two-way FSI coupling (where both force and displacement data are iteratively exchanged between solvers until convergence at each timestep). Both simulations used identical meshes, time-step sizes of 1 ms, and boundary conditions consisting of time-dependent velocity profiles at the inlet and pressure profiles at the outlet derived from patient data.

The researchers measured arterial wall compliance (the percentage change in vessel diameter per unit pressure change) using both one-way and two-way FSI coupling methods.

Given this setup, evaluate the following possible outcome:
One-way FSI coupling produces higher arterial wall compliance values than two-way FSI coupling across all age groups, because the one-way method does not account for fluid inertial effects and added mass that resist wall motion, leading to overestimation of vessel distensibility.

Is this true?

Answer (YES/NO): NO